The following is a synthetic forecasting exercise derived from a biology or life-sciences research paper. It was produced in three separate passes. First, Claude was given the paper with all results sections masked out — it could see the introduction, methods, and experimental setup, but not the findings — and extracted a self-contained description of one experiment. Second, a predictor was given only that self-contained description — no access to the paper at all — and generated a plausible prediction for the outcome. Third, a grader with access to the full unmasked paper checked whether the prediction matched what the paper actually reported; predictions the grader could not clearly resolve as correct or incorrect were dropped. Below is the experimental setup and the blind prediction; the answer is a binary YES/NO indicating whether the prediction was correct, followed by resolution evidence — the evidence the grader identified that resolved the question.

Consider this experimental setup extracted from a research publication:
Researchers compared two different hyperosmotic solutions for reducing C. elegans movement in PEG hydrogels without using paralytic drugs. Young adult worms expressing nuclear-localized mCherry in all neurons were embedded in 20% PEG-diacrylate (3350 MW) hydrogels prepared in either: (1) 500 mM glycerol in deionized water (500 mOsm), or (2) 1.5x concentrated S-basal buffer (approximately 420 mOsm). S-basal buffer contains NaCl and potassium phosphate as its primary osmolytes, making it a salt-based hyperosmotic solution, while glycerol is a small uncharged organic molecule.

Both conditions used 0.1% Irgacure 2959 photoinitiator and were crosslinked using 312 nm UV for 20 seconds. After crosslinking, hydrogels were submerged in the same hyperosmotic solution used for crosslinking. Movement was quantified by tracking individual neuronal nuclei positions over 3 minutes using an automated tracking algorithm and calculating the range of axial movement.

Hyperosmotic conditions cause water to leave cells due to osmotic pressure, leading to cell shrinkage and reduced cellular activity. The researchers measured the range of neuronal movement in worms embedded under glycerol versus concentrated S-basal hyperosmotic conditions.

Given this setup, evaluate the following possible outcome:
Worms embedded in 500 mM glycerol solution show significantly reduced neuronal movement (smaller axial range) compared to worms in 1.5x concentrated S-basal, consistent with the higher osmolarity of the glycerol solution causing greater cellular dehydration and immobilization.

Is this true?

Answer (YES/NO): NO